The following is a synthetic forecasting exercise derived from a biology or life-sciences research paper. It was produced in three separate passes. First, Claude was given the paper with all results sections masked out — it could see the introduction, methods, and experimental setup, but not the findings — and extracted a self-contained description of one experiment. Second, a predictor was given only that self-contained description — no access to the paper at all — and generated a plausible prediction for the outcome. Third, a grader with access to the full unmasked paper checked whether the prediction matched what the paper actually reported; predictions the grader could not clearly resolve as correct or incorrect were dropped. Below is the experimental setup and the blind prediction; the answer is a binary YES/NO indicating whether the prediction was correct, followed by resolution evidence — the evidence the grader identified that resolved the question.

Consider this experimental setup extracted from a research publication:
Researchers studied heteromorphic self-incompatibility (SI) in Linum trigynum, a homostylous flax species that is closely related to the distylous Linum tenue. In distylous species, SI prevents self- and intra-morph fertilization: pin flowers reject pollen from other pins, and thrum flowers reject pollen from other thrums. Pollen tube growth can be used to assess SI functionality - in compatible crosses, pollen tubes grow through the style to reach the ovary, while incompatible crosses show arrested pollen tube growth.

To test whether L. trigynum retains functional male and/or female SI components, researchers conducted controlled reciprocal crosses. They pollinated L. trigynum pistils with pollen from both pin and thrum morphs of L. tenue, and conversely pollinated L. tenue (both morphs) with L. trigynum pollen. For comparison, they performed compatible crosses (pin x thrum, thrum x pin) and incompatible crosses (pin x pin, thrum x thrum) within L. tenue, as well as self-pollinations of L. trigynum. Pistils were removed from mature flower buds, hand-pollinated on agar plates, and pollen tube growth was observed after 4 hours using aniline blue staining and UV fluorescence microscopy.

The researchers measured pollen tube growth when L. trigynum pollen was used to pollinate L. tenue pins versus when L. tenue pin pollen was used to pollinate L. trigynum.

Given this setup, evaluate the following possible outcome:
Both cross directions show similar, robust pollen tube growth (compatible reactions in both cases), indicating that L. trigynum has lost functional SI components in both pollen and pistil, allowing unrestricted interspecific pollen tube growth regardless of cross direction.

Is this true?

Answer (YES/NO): NO